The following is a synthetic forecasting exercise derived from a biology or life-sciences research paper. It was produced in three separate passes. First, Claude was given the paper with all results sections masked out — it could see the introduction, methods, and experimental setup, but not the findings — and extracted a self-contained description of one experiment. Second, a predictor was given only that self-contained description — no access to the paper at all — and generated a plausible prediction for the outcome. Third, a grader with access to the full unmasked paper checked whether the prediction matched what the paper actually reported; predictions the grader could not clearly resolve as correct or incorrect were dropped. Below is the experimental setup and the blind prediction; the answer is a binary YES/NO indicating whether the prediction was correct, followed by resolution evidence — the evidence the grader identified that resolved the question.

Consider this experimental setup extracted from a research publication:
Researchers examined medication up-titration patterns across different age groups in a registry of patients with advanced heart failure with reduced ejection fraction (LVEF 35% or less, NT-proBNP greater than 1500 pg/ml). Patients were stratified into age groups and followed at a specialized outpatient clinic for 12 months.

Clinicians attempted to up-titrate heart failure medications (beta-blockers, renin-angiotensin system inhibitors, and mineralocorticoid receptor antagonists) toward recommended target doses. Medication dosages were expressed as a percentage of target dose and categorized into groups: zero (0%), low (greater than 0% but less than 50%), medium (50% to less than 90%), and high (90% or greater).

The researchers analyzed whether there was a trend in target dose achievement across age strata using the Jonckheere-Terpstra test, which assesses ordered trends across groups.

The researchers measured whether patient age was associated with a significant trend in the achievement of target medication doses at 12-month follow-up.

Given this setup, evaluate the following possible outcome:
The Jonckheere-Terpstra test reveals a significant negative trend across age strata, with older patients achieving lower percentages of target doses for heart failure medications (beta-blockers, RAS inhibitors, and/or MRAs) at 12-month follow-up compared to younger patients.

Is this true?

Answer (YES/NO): NO